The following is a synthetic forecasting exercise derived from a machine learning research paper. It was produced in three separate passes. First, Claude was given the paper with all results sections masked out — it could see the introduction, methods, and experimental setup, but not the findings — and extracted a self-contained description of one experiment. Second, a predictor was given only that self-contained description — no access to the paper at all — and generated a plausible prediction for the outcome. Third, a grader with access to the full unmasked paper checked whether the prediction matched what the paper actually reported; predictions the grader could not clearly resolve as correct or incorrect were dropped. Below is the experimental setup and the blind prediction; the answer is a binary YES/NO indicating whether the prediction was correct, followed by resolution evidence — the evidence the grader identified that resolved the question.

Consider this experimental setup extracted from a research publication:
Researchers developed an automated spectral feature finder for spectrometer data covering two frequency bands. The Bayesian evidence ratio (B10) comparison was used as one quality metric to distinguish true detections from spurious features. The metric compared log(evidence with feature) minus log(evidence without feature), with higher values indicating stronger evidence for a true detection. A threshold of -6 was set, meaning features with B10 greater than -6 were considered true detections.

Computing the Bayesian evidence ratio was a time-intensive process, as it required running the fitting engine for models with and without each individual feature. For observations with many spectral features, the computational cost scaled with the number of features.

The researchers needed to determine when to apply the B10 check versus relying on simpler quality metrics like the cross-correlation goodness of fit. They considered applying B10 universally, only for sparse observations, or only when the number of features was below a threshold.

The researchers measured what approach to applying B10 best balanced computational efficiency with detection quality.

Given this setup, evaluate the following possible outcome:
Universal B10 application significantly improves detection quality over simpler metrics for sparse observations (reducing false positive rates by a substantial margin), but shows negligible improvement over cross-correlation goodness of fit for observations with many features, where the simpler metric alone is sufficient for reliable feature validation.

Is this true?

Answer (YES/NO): NO